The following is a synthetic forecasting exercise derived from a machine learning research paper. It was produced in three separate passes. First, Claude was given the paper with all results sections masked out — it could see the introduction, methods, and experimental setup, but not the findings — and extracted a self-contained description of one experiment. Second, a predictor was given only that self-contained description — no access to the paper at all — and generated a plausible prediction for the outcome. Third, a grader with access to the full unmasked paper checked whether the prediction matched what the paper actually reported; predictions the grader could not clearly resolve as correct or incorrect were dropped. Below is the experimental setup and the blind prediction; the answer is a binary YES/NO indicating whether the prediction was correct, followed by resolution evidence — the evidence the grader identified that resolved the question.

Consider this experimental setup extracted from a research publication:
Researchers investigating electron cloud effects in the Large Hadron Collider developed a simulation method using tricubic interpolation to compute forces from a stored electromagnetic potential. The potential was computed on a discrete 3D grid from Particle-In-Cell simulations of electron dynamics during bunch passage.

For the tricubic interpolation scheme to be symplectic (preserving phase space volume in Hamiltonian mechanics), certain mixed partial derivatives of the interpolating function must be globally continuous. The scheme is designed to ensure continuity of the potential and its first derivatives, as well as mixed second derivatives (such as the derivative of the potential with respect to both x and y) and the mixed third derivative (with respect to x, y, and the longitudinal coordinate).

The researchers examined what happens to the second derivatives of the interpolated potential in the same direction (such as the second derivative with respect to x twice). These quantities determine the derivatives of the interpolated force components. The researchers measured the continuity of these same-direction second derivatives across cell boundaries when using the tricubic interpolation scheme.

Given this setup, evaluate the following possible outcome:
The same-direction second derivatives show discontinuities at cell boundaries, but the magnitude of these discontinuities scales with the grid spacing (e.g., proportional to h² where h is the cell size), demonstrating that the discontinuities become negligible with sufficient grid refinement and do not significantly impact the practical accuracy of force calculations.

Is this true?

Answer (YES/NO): NO